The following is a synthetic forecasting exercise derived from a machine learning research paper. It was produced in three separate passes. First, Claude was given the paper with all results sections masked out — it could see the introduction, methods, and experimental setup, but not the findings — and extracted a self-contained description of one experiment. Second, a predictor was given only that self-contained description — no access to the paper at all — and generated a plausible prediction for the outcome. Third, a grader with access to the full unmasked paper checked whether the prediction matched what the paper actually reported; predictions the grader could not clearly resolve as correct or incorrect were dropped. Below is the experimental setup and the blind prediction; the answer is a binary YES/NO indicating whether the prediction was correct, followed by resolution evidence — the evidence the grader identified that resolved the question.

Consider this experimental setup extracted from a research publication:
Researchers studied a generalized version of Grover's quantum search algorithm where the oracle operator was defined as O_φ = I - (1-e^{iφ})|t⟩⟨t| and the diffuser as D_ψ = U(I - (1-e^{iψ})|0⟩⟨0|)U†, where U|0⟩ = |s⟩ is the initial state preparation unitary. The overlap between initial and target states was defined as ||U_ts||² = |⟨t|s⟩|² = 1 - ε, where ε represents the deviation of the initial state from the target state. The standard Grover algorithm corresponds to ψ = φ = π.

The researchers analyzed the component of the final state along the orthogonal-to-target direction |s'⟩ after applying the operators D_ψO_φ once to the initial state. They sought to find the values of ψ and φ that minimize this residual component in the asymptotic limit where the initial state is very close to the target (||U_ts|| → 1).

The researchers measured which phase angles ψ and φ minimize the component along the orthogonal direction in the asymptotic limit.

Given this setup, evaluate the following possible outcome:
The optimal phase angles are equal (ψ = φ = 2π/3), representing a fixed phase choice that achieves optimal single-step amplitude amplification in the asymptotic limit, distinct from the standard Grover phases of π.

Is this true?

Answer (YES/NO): NO